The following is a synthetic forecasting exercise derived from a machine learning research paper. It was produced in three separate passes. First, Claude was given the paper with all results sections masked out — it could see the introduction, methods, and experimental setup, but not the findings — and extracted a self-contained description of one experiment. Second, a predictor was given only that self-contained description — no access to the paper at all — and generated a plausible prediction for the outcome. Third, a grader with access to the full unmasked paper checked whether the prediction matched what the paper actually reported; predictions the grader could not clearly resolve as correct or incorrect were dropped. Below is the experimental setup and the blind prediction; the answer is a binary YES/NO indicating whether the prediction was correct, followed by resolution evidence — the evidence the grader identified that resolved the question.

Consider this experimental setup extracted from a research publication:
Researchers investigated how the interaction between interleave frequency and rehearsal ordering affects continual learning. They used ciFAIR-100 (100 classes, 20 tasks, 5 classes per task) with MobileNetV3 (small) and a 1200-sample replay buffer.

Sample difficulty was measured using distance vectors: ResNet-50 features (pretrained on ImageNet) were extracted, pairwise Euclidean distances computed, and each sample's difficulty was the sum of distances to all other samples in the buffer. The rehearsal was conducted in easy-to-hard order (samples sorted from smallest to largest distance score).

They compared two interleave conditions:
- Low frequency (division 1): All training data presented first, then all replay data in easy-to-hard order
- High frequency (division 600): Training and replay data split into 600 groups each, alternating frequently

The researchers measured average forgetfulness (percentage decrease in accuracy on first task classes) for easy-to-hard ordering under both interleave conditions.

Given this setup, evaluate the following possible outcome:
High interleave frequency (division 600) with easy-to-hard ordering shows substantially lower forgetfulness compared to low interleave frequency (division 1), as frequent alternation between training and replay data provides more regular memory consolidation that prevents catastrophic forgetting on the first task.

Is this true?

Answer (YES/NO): YES